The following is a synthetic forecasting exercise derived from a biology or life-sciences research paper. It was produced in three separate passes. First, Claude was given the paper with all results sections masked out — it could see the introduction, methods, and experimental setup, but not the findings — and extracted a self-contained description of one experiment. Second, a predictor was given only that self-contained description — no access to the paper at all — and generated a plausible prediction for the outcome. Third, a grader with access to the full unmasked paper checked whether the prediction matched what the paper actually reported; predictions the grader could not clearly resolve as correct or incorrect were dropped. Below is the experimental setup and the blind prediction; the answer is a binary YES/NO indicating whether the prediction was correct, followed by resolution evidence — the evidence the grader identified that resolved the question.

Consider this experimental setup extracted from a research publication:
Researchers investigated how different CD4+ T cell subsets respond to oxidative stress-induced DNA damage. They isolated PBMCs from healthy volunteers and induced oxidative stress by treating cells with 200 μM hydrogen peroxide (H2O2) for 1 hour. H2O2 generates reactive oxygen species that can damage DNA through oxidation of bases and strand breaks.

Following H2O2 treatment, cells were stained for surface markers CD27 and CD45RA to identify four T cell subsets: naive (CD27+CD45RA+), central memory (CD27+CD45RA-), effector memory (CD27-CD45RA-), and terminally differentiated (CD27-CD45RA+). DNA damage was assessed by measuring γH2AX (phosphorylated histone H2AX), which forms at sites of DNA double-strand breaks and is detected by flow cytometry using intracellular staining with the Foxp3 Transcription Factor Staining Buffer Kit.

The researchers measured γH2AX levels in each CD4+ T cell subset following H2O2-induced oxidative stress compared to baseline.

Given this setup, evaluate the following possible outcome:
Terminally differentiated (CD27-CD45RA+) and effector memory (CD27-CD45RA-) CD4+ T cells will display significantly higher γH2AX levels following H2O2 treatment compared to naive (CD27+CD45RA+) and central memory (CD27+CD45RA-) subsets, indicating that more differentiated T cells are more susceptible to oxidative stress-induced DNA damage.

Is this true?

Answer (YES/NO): NO